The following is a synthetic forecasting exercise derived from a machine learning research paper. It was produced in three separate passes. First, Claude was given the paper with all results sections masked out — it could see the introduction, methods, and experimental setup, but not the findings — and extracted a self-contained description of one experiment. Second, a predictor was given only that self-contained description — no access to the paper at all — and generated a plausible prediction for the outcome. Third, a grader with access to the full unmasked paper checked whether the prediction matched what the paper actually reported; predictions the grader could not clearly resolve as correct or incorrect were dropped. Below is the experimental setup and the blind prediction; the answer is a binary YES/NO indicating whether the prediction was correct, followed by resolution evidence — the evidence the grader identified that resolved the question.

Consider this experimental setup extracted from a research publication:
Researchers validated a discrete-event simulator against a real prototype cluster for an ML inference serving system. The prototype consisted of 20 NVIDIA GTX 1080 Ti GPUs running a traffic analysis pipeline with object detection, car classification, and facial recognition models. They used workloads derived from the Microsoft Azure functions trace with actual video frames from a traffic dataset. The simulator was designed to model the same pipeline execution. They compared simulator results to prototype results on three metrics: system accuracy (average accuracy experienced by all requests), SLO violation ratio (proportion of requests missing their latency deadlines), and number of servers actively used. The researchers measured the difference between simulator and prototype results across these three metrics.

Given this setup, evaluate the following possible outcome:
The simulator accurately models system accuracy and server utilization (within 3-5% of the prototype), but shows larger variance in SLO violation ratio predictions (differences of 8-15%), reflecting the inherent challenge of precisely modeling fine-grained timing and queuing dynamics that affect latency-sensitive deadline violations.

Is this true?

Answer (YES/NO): NO